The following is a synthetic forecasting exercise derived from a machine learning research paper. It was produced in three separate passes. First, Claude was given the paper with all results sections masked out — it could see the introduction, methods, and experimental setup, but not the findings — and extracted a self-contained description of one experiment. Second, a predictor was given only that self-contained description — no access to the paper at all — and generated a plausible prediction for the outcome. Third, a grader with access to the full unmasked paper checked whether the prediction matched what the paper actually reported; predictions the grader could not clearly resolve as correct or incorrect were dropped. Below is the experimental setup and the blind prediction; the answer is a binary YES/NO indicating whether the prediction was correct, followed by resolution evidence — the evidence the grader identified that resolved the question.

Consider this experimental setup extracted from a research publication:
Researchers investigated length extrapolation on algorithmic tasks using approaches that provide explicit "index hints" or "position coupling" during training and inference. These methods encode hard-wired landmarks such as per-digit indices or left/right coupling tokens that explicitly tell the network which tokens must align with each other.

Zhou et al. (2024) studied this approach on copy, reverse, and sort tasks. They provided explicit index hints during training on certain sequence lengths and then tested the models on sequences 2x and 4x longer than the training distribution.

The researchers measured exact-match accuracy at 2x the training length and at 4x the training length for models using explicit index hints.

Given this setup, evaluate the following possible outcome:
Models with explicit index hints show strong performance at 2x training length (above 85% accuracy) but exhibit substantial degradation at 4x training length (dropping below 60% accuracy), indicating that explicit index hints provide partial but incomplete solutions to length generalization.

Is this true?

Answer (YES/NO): YES